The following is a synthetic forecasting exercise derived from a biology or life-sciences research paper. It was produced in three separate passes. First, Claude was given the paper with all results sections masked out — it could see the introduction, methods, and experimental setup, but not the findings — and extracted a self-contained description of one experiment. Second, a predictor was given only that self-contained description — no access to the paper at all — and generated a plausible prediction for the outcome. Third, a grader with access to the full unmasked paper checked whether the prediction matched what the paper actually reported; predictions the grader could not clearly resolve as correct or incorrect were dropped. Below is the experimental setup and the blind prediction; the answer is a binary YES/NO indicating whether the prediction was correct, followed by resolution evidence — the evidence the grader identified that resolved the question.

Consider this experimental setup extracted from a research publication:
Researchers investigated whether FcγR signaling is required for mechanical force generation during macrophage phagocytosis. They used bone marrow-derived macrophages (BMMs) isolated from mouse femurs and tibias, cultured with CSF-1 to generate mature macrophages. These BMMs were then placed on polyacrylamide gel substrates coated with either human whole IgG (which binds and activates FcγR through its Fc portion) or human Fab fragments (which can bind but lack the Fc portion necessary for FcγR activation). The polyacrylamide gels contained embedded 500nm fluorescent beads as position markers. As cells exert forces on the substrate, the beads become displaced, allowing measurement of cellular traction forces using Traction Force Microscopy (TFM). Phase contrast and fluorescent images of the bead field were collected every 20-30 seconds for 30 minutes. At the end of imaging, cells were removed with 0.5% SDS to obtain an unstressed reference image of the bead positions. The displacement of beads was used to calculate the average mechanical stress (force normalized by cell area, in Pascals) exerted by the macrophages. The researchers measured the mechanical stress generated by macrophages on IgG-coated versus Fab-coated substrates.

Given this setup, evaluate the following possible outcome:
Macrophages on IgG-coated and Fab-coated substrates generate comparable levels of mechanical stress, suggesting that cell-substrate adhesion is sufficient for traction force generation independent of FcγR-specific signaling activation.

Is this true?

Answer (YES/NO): NO